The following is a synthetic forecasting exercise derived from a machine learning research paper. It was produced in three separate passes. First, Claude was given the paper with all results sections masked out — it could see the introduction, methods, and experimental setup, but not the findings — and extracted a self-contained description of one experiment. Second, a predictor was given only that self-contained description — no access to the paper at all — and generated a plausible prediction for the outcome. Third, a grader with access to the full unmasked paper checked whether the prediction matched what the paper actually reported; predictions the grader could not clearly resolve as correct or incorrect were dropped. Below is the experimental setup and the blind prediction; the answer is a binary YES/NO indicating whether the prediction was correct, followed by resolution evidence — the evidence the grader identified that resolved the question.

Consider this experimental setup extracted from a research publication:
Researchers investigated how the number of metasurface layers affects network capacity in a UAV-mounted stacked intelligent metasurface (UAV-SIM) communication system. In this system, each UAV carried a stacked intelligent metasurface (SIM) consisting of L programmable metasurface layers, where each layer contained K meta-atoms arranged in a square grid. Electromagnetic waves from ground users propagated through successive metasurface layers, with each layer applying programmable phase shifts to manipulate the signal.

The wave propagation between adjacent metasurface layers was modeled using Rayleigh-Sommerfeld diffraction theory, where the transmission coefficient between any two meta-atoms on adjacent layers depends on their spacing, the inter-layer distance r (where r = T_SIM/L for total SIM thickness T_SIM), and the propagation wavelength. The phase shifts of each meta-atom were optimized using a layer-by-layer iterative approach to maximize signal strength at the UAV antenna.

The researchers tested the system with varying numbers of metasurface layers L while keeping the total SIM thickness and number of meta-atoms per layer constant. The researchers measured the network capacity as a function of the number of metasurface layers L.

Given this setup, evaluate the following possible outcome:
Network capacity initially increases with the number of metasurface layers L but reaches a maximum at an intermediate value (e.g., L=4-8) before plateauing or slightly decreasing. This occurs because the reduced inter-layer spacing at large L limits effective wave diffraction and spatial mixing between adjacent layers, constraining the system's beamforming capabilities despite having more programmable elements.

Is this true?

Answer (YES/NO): YES